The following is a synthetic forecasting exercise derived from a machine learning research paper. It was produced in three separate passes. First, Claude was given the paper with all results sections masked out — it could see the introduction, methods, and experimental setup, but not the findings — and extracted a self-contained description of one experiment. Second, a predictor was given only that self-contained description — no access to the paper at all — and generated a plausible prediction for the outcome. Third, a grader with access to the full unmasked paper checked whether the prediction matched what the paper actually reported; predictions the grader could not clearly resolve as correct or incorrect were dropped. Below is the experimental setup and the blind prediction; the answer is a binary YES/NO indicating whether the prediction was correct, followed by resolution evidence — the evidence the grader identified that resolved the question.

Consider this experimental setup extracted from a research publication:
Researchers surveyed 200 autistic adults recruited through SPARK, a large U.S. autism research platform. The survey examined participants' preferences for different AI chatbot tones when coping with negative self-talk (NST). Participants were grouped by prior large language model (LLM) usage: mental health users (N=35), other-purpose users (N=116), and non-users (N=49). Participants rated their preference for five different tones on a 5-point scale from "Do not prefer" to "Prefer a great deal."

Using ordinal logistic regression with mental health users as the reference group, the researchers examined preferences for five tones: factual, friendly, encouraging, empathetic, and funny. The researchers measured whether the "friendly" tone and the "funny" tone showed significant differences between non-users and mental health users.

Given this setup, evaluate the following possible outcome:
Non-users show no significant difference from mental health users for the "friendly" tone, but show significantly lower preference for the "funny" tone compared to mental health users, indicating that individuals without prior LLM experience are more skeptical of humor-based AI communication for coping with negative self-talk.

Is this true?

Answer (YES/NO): NO